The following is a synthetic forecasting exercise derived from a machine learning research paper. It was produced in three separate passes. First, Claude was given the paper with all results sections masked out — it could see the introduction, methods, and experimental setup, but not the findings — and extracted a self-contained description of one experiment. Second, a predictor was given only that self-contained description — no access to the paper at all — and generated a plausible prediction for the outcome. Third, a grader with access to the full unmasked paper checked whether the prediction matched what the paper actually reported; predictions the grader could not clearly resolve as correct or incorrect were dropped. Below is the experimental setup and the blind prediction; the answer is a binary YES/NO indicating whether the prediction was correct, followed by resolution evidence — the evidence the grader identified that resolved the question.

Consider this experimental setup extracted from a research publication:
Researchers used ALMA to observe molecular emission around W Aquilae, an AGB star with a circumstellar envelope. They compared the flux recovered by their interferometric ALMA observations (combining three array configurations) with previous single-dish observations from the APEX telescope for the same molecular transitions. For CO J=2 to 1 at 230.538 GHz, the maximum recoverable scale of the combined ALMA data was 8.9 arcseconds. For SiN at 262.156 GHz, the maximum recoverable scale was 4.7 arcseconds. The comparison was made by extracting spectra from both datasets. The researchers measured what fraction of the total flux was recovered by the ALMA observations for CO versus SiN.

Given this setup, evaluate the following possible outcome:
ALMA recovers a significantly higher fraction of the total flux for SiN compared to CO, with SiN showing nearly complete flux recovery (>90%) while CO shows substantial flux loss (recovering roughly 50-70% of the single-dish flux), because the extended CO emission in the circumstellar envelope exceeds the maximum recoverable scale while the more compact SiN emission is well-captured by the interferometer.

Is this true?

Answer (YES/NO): NO